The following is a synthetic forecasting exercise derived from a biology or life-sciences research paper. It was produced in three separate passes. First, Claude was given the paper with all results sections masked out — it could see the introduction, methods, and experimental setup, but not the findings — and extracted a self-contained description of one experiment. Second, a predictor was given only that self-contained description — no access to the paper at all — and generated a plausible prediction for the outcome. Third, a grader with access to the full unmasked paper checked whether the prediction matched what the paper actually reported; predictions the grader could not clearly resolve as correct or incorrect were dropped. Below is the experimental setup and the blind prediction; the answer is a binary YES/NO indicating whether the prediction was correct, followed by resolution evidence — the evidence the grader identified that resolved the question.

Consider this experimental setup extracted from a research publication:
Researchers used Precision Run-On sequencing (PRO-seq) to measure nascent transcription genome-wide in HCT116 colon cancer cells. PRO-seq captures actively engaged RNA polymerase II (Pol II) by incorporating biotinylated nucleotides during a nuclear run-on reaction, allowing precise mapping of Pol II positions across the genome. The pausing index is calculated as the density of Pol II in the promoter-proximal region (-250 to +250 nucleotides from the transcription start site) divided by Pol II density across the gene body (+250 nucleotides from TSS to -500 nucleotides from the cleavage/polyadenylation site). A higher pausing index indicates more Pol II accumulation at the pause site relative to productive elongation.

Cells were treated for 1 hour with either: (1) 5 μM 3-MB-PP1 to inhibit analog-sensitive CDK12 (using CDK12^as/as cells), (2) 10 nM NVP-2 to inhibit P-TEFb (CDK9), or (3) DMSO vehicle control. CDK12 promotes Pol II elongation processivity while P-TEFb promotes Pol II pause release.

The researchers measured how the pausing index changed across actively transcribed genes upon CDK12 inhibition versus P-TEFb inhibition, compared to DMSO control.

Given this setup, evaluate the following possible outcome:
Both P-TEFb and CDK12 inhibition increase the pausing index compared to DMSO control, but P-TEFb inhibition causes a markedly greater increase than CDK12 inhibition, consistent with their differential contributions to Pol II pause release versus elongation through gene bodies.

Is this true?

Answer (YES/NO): NO